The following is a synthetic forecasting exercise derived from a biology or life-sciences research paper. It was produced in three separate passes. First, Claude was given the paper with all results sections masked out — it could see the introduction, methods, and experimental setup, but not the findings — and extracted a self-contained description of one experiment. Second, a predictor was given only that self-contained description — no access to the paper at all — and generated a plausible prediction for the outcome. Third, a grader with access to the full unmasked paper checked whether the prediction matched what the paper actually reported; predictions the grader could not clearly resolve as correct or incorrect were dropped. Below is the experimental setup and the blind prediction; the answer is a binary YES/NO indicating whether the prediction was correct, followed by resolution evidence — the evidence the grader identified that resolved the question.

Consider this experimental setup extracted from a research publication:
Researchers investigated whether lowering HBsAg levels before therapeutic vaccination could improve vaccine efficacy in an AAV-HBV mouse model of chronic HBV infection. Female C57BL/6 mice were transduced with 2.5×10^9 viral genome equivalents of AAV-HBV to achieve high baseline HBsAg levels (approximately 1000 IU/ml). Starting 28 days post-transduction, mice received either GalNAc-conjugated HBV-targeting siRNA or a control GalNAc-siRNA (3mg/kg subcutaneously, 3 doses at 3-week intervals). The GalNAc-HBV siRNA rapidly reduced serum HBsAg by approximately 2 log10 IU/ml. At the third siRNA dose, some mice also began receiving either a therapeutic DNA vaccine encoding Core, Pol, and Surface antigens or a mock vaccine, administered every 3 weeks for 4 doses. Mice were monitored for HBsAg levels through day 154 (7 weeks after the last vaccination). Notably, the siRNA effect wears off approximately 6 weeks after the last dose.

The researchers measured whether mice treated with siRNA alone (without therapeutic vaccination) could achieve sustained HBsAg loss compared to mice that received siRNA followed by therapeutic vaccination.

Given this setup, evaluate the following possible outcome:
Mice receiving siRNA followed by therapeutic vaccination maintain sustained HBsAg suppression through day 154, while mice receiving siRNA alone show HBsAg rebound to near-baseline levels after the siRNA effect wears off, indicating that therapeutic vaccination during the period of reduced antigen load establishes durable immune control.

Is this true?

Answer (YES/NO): YES